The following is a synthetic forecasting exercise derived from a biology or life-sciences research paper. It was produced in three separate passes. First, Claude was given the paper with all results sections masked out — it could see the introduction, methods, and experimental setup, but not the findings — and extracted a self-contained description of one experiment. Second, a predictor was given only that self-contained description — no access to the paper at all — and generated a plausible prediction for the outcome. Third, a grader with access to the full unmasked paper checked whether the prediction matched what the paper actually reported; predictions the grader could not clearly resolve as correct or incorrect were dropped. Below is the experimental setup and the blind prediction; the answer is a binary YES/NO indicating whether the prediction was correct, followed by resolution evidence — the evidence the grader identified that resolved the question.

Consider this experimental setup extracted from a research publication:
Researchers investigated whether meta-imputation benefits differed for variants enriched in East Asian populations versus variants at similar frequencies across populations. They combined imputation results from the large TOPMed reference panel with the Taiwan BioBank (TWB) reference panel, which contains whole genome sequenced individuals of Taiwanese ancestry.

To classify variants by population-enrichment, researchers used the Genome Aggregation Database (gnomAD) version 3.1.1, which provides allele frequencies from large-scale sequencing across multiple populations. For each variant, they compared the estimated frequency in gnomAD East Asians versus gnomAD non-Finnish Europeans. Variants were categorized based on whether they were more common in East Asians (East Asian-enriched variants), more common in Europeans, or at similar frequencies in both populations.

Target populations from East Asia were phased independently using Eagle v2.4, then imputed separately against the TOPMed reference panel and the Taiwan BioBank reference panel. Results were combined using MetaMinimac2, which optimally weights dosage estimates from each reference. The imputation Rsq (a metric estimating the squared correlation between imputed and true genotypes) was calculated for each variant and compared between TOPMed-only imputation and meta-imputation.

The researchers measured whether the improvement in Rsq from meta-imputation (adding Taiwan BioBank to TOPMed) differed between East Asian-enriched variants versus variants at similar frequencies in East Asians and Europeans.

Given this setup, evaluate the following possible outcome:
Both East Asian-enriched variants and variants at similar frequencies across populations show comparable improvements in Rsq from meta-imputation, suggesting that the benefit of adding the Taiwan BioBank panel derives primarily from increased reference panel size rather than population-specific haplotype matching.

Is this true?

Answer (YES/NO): NO